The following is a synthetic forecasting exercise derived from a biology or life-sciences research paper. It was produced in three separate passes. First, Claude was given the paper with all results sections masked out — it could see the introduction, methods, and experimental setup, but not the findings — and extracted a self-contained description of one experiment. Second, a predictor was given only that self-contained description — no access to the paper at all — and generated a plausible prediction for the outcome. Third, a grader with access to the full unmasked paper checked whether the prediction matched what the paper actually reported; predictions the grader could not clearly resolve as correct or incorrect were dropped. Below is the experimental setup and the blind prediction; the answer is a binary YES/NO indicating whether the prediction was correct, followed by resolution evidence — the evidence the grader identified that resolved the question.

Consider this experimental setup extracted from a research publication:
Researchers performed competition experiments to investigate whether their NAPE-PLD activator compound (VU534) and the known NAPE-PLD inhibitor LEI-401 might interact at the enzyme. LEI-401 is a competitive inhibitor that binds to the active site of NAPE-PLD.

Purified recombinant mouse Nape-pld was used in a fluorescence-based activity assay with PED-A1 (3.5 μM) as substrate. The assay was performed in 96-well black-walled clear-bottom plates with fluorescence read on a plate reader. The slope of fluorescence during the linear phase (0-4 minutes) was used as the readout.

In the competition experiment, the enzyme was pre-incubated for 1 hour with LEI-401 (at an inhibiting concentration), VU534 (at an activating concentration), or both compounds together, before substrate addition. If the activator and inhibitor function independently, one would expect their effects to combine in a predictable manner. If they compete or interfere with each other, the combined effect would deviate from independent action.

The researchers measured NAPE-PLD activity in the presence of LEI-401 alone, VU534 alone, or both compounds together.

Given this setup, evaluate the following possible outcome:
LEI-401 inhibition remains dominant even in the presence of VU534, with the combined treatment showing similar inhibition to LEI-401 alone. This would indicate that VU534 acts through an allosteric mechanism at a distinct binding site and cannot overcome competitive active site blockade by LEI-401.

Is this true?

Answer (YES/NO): YES